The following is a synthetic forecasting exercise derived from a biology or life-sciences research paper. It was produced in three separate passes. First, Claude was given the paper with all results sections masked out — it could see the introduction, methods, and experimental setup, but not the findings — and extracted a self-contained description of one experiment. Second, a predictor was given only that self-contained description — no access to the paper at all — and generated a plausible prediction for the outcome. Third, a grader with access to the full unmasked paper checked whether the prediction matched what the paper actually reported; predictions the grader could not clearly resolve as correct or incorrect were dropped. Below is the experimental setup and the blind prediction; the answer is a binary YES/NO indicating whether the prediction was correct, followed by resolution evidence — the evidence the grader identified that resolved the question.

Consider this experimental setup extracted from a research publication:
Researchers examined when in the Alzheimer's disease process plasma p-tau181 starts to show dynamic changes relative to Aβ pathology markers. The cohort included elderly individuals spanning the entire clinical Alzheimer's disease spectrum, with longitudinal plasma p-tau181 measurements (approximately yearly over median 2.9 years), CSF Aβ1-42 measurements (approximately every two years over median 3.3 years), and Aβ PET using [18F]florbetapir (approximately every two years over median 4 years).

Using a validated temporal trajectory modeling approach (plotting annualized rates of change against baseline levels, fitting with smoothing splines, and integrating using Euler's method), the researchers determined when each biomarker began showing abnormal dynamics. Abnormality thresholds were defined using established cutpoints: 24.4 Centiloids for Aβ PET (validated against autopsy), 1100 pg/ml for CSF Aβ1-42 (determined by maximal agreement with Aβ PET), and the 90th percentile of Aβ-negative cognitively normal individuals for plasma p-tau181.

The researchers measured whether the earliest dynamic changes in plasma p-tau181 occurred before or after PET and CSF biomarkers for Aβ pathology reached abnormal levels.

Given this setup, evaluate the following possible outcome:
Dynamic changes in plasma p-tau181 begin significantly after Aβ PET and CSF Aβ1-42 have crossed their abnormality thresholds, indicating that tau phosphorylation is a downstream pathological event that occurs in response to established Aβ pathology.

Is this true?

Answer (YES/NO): NO